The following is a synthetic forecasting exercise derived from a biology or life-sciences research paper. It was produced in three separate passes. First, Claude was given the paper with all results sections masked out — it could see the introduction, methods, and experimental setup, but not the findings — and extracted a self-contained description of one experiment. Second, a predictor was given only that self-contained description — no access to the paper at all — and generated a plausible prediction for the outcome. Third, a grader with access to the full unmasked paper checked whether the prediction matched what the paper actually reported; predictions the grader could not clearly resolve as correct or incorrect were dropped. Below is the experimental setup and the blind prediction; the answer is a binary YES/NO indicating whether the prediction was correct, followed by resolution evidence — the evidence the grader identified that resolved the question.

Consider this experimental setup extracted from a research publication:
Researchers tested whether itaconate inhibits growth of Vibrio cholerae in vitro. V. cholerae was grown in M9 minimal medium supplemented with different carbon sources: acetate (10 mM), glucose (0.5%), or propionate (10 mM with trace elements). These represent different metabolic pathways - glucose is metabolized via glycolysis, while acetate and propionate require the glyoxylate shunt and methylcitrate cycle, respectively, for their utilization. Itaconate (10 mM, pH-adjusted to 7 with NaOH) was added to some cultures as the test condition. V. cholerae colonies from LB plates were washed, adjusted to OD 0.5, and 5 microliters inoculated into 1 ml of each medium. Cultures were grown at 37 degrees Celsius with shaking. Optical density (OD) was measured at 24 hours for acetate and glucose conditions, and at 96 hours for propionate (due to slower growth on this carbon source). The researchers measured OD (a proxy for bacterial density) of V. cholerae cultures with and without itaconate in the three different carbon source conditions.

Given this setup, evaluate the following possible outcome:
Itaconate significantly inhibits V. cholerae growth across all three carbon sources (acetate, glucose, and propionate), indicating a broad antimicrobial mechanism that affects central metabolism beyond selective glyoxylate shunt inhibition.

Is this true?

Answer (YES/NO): NO